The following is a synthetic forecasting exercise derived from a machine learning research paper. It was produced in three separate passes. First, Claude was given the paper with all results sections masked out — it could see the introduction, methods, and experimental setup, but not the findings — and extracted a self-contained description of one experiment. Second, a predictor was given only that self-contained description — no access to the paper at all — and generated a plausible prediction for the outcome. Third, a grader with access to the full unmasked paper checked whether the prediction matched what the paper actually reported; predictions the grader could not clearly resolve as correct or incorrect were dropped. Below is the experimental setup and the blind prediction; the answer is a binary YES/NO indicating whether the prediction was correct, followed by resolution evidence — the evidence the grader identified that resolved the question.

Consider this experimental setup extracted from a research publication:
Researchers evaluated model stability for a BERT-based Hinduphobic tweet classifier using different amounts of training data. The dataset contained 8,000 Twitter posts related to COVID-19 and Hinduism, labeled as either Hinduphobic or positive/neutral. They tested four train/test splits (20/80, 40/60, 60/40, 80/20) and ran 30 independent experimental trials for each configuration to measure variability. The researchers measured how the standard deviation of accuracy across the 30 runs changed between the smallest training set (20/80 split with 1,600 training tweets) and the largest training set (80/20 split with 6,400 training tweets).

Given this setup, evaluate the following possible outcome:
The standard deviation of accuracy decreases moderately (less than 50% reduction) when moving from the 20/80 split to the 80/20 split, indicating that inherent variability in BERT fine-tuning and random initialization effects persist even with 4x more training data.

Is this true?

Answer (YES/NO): YES